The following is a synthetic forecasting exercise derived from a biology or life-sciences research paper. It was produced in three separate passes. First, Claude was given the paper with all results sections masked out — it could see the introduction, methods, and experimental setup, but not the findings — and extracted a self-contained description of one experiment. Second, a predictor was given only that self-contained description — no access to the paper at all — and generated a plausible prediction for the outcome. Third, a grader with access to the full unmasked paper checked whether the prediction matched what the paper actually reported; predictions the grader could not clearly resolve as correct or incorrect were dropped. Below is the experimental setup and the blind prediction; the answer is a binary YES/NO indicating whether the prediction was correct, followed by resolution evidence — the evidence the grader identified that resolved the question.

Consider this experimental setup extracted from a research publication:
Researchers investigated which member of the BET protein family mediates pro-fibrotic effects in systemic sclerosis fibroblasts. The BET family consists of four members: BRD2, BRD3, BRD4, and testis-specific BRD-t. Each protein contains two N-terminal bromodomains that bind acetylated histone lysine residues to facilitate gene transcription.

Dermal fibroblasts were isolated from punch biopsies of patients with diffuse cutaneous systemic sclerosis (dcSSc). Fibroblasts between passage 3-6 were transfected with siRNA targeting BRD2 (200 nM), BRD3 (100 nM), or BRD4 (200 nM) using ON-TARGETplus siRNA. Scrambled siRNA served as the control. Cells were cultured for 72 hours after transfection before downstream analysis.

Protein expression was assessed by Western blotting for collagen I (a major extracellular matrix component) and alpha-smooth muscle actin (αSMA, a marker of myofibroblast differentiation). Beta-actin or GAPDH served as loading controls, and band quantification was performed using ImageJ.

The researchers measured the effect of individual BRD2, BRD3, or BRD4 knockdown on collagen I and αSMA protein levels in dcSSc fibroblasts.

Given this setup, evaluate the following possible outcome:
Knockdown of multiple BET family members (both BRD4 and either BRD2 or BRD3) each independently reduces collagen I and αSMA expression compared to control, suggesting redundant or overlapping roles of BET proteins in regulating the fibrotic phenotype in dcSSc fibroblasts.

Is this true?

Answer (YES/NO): NO